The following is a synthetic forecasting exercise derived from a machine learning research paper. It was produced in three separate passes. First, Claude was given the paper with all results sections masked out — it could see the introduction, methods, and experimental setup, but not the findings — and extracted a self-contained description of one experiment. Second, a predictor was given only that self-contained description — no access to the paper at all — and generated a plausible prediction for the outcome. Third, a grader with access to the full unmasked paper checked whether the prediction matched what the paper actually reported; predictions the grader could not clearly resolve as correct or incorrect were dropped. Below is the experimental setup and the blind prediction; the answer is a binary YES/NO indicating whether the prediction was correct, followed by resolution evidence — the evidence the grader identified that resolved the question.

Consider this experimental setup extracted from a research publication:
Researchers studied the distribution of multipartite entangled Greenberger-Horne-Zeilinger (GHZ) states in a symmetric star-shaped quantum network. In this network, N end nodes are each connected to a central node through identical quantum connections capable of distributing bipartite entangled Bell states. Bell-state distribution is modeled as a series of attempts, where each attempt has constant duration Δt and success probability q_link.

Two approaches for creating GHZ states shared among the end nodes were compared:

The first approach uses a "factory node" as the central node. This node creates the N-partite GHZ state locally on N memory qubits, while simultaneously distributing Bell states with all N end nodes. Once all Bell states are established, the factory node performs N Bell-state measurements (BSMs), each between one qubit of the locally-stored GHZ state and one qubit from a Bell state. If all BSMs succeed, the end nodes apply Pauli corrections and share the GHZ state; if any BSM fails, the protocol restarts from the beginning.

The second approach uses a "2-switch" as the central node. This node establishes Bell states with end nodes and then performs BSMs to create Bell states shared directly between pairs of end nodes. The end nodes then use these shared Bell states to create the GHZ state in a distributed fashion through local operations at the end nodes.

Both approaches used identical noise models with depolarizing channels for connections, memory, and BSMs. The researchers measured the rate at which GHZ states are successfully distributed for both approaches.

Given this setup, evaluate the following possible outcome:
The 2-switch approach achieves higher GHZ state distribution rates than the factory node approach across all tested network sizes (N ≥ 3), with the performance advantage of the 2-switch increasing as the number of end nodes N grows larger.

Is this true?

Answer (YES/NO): NO